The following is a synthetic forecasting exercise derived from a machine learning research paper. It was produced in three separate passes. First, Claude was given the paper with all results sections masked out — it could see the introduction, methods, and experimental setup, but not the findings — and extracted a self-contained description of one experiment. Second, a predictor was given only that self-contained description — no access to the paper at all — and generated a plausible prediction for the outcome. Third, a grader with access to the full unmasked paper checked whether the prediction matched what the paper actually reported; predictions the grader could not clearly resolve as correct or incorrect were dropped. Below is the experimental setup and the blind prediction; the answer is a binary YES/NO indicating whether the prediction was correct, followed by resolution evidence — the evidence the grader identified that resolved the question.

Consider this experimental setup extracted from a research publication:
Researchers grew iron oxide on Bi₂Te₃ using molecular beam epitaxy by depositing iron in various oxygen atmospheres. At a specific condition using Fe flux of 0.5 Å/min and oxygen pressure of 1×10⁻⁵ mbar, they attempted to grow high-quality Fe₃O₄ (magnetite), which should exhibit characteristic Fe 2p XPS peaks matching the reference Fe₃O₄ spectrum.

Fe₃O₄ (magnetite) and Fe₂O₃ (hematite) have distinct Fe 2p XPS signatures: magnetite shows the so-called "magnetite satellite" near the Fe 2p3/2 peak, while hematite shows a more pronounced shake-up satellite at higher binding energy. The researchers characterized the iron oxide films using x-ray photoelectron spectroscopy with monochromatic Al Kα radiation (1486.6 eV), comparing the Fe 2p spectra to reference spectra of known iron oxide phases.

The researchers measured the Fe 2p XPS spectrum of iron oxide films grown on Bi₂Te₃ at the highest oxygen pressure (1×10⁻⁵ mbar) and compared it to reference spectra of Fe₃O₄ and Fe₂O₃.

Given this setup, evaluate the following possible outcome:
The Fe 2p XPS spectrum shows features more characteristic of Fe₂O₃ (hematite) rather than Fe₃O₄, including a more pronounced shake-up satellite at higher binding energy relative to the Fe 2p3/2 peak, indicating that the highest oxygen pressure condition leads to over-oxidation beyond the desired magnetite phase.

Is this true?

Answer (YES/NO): NO